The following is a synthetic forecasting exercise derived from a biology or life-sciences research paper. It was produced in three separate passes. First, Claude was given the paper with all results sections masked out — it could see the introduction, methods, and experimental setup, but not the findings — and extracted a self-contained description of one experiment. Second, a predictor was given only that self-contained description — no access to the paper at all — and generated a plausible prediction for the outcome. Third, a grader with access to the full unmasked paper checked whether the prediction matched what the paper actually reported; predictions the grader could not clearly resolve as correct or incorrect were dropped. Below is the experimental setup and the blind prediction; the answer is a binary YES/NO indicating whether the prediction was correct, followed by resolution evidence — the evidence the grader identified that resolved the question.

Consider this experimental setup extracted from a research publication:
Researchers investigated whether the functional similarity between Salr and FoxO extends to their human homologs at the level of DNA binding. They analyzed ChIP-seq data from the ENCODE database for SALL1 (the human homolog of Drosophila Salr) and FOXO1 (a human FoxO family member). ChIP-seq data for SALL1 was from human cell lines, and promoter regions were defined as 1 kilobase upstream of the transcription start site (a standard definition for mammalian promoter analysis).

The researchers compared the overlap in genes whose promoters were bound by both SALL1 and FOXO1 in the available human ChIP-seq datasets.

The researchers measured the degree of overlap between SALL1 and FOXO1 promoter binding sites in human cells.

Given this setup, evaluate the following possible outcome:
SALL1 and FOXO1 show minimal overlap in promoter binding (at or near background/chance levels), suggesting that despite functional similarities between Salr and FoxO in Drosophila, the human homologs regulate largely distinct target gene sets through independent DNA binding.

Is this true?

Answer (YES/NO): NO